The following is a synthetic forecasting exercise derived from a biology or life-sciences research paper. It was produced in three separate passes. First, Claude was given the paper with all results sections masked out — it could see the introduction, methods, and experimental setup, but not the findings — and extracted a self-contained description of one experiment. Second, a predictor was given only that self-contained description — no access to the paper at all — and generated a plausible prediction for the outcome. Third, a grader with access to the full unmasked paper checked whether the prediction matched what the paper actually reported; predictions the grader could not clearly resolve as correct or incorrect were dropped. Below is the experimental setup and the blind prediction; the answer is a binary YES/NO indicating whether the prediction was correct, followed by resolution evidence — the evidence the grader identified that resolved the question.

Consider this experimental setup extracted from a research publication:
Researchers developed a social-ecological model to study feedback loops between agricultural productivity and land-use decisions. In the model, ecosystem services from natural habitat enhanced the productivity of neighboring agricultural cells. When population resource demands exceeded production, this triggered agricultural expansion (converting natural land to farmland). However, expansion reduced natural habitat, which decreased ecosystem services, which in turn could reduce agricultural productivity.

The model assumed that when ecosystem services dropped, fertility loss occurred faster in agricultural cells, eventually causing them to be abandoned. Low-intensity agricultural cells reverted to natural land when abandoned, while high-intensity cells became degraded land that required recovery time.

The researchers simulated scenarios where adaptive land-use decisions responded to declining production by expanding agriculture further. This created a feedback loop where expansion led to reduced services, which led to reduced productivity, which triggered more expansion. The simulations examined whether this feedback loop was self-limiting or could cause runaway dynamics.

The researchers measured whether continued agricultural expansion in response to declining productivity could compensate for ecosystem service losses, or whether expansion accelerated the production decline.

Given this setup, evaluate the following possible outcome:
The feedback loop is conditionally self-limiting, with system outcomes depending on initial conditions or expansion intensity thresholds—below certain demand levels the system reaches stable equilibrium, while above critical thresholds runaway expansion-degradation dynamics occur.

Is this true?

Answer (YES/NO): YES